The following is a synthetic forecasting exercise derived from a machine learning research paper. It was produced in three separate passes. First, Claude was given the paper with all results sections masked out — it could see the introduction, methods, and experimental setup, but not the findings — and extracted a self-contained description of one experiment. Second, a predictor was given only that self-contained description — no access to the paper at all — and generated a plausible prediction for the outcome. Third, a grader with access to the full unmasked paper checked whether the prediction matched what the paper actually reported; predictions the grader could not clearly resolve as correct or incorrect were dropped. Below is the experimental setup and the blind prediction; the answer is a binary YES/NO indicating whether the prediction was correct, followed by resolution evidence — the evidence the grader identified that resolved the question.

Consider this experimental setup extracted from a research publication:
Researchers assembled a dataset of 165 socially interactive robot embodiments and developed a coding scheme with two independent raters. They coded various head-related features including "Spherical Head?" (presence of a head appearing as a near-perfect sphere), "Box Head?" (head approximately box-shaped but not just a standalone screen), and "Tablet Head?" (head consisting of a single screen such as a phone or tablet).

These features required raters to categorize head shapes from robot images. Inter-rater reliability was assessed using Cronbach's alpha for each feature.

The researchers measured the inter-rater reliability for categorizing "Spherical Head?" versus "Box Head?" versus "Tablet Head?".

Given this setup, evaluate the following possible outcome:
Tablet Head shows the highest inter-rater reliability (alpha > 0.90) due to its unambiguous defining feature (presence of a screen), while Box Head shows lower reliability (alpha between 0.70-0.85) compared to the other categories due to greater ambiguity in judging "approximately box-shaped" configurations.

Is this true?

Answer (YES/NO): NO